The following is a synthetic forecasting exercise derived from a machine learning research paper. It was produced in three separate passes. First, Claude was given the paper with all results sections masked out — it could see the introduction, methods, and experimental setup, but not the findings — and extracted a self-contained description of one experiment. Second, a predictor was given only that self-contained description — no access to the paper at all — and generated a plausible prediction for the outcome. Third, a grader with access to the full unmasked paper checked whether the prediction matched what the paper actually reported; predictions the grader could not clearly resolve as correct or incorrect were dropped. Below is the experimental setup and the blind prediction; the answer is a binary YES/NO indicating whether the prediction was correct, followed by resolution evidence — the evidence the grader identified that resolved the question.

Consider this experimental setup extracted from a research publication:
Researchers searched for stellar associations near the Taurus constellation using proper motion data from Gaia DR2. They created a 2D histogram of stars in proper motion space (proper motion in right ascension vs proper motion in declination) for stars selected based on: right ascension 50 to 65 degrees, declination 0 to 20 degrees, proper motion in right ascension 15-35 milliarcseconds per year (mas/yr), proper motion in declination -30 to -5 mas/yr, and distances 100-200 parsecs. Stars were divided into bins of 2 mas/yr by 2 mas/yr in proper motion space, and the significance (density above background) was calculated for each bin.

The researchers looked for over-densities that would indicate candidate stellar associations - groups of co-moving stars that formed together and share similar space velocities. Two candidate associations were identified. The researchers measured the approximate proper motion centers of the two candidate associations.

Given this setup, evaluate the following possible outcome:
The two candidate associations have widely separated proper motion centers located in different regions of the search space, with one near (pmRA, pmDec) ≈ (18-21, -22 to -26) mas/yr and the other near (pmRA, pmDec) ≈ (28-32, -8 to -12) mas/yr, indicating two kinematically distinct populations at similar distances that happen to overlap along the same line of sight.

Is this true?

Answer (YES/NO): NO